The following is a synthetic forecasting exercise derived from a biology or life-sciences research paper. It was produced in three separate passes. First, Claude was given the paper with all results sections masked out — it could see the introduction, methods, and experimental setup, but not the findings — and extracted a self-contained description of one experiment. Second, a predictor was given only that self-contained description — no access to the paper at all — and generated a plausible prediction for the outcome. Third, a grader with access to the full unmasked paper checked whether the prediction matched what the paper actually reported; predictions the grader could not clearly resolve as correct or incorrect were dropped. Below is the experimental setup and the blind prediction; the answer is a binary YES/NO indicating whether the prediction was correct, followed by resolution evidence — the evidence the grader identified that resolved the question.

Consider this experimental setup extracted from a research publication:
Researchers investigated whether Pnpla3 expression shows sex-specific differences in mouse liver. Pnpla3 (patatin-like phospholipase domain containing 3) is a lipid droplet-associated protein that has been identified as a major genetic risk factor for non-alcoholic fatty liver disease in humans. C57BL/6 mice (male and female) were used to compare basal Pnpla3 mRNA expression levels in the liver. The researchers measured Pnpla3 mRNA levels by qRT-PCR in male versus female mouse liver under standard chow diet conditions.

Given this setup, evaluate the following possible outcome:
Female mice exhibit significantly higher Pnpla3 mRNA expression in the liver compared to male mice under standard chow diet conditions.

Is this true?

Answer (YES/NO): YES